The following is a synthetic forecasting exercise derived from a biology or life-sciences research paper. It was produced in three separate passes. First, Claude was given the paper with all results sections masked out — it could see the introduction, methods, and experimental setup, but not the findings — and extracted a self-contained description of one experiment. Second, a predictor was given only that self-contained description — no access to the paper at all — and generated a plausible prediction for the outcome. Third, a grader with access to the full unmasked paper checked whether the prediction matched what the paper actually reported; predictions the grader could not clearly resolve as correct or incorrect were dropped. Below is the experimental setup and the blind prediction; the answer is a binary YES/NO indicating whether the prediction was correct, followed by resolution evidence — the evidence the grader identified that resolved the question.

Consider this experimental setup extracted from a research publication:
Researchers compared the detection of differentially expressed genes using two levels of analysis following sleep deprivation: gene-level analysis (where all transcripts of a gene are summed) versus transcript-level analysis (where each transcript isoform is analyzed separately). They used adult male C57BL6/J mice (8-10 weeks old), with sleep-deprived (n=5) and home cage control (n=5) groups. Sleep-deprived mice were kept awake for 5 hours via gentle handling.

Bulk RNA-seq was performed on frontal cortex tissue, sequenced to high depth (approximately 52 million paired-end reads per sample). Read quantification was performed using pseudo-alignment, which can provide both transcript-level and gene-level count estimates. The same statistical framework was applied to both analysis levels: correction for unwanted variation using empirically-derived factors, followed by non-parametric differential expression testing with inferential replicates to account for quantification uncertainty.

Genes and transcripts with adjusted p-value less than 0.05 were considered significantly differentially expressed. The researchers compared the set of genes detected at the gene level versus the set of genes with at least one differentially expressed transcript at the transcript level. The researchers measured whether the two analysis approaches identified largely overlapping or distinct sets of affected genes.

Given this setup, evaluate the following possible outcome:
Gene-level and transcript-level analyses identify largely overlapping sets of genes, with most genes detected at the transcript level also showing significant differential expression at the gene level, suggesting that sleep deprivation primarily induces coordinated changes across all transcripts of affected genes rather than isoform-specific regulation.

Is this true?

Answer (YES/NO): NO